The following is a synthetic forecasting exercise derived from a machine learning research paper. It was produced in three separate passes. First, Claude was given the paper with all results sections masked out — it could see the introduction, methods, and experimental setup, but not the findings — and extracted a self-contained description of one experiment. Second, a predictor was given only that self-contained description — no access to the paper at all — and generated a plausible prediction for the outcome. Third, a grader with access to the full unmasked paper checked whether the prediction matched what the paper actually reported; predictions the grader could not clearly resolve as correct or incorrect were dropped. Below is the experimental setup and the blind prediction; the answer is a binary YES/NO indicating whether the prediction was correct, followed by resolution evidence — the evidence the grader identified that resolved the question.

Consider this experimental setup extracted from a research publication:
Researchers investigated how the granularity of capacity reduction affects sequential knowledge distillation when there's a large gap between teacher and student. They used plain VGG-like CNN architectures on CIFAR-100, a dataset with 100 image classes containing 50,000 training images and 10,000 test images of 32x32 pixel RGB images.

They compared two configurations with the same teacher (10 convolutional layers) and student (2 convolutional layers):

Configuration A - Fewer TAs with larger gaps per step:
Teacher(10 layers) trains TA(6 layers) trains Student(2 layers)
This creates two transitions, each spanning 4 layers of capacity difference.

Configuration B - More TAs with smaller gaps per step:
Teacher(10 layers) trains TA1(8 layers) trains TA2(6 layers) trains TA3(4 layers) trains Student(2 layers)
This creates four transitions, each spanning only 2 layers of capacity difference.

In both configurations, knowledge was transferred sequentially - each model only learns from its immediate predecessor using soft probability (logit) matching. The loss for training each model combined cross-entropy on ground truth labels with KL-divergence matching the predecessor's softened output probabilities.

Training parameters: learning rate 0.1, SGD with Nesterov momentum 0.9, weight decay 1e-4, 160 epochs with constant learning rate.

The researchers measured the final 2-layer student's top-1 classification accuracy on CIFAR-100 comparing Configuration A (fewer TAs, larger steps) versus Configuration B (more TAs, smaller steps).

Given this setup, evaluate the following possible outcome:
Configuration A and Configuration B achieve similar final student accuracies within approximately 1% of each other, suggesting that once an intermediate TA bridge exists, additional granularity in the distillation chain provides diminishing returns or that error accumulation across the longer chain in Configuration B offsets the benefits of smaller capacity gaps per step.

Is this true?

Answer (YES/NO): YES